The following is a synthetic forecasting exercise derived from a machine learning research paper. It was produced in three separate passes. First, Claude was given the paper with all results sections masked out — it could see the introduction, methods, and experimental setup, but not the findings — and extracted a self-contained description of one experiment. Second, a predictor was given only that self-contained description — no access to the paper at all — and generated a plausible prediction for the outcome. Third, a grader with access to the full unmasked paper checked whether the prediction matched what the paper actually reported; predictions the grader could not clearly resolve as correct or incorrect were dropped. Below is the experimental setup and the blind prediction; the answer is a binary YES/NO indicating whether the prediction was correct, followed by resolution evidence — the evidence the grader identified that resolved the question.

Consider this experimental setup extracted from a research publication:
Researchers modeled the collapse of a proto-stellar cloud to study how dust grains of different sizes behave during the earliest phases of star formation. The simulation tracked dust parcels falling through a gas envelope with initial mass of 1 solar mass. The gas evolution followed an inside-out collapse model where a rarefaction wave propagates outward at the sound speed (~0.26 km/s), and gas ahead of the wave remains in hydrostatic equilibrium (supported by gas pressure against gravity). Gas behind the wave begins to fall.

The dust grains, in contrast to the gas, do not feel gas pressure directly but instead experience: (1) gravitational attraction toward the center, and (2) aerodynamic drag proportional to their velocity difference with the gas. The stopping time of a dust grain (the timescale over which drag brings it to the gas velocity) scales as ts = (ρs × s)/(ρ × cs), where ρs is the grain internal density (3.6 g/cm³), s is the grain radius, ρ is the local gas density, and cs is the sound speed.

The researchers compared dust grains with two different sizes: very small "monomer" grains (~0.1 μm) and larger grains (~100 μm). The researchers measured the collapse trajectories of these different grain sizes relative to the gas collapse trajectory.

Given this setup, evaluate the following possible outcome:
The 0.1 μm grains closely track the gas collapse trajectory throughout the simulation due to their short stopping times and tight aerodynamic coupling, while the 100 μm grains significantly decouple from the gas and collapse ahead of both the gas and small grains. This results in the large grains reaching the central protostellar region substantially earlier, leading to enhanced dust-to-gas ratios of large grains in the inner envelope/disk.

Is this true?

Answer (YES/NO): YES